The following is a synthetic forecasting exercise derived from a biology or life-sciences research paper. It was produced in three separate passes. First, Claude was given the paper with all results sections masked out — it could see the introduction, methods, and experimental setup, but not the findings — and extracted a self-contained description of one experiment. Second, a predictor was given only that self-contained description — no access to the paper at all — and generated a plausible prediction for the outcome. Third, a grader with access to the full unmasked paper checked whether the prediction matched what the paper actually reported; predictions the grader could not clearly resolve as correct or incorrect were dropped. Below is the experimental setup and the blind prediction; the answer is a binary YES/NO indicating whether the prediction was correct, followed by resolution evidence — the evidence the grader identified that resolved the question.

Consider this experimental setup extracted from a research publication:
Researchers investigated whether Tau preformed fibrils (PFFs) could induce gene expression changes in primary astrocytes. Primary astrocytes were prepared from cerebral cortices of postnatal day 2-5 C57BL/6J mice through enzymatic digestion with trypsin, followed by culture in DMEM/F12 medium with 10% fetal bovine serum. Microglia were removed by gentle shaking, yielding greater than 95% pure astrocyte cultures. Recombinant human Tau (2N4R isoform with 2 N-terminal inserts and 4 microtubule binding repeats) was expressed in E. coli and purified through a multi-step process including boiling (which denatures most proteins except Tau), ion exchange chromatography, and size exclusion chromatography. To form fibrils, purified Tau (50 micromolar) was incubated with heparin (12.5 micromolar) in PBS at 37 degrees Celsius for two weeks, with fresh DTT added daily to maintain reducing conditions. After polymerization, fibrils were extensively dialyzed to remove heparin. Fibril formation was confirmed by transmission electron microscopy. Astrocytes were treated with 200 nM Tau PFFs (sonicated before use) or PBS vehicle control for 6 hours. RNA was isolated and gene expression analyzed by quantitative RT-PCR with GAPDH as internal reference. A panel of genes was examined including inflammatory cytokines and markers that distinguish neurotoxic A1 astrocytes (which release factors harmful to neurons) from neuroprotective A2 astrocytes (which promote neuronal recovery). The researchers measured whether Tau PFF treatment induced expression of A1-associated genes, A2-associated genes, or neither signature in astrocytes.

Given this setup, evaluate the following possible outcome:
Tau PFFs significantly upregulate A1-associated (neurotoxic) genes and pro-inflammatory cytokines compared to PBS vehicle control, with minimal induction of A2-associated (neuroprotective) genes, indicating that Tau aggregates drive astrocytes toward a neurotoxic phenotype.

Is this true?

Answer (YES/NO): YES